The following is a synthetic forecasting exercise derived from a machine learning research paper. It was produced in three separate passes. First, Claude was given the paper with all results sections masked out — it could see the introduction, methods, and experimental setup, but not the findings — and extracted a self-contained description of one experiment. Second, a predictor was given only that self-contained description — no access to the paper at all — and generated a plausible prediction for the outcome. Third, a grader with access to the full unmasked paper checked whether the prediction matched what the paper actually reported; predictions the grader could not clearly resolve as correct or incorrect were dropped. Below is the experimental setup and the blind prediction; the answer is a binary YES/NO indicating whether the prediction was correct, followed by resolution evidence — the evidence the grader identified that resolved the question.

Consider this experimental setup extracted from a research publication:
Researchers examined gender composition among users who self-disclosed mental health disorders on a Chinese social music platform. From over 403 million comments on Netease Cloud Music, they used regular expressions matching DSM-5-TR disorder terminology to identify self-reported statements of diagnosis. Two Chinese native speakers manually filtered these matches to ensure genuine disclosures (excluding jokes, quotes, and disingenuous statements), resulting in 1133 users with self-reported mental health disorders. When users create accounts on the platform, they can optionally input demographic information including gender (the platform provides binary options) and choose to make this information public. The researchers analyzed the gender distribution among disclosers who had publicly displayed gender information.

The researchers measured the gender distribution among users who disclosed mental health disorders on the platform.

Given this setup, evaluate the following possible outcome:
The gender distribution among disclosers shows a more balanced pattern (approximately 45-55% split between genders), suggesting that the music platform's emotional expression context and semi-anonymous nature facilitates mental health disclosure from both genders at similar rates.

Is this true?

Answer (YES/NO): NO